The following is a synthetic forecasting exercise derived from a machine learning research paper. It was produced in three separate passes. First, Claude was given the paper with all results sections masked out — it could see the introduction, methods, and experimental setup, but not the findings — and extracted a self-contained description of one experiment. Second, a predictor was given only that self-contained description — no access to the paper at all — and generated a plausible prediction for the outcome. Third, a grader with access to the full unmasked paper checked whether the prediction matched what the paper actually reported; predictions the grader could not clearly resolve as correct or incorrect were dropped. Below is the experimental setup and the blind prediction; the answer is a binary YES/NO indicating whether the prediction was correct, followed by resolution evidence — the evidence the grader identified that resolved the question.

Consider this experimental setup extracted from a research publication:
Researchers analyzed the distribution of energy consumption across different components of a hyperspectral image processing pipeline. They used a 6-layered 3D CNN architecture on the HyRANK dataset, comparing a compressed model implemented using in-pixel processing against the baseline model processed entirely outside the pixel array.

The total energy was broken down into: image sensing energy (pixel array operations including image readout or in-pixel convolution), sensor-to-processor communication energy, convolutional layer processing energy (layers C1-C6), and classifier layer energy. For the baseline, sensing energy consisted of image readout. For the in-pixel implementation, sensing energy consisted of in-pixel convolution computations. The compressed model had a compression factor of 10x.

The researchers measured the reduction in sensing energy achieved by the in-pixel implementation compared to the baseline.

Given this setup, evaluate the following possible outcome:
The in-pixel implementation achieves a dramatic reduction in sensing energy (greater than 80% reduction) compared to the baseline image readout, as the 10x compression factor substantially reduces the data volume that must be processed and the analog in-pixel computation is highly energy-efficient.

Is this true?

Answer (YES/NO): YES